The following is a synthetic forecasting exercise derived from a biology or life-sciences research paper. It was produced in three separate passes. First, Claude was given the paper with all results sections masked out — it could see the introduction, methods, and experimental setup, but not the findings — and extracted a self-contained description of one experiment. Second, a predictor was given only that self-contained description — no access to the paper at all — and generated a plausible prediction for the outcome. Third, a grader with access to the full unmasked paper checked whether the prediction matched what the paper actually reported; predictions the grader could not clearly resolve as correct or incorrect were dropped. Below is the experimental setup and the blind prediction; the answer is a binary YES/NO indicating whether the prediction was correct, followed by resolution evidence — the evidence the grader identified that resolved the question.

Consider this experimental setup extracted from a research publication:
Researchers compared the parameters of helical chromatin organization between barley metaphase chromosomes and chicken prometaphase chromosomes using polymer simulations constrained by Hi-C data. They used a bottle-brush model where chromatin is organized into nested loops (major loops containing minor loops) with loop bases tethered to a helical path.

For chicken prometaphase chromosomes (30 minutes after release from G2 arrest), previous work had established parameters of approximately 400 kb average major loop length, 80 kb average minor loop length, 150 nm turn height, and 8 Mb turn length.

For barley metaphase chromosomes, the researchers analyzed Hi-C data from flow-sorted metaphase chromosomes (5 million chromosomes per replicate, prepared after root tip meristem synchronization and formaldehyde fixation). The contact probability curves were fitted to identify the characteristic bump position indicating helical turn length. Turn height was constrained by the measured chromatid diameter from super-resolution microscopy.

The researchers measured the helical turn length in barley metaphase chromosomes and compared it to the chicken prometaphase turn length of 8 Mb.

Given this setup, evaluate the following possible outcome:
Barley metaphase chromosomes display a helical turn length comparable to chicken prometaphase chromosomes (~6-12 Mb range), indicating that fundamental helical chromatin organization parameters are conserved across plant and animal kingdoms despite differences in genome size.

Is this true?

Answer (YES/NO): NO